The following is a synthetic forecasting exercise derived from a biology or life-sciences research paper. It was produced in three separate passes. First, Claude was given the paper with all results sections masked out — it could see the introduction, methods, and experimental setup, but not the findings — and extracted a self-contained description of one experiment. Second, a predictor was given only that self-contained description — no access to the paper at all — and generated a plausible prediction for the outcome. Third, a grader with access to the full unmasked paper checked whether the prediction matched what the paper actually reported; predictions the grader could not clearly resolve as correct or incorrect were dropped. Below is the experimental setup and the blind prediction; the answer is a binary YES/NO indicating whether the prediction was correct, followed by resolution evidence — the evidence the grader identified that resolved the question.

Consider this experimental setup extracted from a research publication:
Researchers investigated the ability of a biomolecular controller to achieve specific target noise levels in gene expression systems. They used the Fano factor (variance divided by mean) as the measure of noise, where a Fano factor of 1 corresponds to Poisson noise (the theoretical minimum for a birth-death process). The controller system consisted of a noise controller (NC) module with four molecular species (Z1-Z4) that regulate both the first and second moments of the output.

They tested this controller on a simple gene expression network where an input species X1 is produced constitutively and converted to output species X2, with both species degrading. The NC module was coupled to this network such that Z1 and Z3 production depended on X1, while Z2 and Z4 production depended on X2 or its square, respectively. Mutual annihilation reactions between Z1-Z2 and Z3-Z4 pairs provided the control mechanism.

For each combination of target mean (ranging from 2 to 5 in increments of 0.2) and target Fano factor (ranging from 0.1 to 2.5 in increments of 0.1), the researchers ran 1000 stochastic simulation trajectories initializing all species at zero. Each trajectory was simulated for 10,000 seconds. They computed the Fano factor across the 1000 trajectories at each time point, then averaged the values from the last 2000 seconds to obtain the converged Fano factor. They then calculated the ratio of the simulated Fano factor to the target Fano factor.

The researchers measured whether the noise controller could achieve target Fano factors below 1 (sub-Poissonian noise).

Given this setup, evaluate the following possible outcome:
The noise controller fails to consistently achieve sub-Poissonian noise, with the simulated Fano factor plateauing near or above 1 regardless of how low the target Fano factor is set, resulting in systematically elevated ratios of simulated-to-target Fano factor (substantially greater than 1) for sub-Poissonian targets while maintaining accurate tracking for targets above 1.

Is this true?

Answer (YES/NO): YES